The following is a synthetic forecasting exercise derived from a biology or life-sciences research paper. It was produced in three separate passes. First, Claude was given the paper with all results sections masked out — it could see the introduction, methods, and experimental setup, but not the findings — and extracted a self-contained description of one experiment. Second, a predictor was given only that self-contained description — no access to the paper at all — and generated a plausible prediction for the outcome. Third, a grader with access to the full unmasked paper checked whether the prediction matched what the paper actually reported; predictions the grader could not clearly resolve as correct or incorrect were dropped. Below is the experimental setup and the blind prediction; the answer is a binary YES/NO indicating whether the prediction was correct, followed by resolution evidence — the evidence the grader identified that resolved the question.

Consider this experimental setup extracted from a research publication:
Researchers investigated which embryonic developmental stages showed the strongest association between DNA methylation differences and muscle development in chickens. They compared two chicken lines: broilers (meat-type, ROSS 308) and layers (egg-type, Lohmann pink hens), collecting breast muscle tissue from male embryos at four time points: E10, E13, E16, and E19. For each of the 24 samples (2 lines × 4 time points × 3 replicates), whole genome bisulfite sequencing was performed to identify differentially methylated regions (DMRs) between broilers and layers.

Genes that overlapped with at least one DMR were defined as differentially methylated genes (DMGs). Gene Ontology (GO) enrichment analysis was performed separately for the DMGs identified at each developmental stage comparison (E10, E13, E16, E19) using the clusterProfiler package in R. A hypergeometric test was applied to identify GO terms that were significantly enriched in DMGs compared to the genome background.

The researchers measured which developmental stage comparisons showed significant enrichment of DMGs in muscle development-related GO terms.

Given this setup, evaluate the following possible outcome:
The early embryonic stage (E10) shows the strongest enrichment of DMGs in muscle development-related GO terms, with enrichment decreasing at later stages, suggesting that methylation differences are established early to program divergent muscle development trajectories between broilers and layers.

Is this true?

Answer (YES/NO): NO